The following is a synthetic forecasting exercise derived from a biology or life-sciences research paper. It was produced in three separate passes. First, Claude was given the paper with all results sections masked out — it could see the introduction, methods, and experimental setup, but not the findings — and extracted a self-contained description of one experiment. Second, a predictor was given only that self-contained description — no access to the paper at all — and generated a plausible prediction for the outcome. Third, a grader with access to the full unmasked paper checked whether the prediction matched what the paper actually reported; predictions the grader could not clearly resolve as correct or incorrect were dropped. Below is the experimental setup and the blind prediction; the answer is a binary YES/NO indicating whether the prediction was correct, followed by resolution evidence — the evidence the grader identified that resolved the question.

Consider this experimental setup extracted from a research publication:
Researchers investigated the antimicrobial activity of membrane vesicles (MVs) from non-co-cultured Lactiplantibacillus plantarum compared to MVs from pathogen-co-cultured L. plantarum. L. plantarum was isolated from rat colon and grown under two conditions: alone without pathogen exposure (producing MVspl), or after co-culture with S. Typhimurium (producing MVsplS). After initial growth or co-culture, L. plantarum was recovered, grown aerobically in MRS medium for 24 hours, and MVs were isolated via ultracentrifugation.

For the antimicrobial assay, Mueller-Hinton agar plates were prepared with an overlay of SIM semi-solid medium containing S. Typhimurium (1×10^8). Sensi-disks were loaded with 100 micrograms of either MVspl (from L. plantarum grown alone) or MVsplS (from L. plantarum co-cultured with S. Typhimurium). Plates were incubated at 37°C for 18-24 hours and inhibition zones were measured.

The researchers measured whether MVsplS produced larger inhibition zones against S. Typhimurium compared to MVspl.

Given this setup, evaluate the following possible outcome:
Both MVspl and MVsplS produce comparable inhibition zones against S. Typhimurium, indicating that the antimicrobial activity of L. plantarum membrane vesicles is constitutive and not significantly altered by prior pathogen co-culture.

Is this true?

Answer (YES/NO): NO